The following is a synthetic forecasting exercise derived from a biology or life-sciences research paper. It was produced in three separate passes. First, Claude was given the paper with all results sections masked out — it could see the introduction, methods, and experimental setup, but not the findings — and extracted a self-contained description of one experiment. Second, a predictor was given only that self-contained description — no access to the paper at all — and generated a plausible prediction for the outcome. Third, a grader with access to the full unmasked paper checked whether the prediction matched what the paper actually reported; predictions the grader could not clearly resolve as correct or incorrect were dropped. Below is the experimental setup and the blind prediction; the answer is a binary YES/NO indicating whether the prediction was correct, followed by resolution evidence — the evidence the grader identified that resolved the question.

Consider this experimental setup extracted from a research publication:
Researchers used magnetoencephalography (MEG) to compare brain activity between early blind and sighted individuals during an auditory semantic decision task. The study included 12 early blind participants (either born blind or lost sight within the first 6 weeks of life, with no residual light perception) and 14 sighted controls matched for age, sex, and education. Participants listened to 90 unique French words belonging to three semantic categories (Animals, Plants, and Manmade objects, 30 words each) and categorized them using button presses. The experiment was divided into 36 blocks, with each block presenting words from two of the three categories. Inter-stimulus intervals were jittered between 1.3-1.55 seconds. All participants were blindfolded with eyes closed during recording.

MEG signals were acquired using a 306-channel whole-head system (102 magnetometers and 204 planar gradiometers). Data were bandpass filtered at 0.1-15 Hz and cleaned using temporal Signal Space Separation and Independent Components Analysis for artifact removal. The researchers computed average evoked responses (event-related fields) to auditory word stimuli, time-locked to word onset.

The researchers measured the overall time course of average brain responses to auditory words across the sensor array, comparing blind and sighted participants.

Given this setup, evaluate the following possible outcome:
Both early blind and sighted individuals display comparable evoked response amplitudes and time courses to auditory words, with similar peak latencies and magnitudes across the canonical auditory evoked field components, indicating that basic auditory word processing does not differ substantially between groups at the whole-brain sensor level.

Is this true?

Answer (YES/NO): NO